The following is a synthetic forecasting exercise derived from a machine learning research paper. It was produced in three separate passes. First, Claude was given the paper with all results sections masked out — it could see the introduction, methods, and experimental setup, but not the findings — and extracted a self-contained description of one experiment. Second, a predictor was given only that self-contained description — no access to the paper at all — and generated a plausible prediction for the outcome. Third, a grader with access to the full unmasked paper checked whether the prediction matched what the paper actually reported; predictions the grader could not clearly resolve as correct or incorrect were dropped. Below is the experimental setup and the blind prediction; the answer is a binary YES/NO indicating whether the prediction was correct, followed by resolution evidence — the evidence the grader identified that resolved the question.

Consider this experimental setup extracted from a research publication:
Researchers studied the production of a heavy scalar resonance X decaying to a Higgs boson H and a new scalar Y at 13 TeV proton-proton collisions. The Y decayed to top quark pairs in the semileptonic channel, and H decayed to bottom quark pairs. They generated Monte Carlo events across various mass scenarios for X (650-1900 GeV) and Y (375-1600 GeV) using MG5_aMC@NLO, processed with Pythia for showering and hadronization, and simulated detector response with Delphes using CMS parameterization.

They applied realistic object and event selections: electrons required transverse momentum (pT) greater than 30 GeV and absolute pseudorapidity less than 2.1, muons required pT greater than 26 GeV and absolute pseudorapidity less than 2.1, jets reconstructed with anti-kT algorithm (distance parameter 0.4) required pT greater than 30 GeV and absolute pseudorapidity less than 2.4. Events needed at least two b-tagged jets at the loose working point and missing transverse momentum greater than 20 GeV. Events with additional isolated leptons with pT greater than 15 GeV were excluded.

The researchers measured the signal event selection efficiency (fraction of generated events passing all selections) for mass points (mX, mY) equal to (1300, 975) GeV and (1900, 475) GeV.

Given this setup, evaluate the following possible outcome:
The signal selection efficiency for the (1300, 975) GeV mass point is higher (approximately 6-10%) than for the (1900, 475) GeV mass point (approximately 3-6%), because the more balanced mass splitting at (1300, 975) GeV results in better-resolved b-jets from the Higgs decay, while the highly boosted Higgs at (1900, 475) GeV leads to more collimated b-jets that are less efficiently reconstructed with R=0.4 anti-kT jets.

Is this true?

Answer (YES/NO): NO